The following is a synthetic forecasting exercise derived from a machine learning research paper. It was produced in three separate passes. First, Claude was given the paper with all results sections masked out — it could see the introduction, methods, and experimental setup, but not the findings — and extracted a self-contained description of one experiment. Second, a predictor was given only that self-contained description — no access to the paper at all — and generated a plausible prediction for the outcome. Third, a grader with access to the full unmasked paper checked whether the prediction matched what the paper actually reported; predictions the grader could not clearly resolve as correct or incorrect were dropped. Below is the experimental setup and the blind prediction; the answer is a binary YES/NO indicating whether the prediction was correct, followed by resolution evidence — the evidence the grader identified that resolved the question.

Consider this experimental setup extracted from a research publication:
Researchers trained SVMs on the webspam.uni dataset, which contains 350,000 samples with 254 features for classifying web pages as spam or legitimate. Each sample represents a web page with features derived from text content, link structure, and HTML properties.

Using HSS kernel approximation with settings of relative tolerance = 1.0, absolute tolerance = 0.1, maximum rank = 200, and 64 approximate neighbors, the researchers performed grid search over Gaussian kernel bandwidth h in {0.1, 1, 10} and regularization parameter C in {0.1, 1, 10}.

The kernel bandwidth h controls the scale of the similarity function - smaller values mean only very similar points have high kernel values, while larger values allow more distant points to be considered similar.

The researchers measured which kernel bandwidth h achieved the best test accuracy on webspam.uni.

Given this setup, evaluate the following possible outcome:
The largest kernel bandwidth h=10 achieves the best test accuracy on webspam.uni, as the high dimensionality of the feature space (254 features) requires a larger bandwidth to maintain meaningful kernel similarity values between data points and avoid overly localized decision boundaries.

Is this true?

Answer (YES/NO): NO